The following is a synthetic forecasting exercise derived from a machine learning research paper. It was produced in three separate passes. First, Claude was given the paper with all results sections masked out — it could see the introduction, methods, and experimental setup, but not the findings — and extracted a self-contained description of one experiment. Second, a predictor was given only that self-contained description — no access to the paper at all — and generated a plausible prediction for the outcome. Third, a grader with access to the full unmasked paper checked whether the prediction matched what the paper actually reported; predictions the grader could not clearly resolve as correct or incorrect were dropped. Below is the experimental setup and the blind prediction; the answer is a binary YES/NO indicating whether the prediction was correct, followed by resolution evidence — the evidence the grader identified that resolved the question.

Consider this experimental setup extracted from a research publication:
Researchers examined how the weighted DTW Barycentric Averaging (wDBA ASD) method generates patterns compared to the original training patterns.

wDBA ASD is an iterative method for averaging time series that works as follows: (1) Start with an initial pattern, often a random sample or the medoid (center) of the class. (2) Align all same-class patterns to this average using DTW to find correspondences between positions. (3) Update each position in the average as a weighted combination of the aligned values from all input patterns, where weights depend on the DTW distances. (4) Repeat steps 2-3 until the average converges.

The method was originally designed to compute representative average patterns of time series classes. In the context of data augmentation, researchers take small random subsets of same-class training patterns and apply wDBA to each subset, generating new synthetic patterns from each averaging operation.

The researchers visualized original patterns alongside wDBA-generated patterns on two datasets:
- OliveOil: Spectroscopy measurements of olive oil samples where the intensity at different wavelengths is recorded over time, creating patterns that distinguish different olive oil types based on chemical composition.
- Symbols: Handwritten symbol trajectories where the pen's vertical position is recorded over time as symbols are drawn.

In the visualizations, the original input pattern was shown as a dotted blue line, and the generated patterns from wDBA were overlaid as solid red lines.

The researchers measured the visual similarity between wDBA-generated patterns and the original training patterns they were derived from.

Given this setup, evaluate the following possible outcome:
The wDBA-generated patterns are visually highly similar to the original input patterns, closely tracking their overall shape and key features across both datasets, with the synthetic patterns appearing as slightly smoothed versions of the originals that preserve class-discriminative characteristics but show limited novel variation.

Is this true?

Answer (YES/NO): YES